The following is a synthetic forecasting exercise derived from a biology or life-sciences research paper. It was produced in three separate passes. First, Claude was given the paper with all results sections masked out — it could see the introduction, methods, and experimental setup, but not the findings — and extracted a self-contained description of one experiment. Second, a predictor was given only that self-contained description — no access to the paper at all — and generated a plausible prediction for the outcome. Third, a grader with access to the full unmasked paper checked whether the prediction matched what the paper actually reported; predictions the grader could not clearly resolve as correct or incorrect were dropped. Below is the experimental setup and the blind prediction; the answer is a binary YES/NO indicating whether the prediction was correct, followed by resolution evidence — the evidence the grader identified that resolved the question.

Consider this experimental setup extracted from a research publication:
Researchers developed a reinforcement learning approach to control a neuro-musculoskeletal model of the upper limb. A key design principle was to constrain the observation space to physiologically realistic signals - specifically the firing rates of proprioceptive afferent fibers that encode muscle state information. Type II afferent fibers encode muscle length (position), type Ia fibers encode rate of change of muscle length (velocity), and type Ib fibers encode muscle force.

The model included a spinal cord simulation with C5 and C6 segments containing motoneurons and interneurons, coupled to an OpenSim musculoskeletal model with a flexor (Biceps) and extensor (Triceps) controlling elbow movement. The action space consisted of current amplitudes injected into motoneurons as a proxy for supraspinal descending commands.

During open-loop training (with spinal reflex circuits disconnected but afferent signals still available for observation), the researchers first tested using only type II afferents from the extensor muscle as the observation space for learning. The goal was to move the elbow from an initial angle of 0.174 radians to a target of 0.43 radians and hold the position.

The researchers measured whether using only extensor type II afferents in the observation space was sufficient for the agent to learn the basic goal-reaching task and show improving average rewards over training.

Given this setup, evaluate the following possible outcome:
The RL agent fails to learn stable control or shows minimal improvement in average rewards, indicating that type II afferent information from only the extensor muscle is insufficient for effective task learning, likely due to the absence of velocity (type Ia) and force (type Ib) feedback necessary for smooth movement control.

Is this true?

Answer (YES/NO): NO